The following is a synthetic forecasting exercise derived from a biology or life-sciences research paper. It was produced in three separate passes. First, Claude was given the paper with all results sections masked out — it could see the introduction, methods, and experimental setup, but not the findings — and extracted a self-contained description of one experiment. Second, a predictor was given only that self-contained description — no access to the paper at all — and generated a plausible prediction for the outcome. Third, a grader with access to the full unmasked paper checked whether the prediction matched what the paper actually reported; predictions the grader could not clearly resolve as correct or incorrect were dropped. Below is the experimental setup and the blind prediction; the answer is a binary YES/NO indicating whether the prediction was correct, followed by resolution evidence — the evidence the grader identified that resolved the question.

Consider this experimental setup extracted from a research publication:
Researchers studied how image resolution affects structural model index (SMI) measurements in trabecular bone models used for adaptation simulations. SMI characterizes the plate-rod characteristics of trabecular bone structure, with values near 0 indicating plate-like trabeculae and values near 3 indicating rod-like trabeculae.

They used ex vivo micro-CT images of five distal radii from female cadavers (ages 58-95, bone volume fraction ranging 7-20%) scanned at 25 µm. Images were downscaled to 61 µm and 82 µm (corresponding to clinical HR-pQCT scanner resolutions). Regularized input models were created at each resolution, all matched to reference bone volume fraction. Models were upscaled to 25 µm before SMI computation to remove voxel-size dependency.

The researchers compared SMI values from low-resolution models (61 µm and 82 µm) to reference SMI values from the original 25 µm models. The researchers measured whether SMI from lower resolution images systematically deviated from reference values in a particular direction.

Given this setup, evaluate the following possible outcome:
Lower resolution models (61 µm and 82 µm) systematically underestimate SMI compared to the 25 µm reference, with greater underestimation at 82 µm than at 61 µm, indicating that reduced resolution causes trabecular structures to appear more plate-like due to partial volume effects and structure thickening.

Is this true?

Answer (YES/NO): NO